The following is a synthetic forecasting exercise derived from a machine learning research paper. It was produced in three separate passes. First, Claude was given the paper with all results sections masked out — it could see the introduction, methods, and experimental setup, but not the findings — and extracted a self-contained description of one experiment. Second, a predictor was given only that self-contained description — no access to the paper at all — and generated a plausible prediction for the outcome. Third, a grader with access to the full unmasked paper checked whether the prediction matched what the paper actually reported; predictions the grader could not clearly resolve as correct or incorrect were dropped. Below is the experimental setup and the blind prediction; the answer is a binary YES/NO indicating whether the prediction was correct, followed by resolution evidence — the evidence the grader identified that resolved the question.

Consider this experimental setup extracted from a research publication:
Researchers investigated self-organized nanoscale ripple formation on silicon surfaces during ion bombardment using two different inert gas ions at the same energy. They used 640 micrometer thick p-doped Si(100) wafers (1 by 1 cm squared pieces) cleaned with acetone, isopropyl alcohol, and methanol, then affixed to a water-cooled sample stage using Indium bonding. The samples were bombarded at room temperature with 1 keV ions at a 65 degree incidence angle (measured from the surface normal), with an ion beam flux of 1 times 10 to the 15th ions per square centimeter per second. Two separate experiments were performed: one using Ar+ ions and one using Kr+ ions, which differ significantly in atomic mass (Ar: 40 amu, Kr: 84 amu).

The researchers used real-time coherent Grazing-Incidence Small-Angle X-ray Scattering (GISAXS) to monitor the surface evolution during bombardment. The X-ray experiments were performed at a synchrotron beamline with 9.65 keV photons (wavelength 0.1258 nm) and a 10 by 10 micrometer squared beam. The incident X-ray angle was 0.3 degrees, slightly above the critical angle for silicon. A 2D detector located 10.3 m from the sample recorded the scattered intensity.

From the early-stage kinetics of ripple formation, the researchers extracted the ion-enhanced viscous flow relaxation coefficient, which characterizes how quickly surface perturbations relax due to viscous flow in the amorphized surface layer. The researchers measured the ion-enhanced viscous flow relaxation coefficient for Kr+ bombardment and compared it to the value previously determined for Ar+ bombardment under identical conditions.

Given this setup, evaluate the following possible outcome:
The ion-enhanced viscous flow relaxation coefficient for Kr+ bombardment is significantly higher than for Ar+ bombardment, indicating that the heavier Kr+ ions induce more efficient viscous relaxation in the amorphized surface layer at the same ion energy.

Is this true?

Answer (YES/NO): NO